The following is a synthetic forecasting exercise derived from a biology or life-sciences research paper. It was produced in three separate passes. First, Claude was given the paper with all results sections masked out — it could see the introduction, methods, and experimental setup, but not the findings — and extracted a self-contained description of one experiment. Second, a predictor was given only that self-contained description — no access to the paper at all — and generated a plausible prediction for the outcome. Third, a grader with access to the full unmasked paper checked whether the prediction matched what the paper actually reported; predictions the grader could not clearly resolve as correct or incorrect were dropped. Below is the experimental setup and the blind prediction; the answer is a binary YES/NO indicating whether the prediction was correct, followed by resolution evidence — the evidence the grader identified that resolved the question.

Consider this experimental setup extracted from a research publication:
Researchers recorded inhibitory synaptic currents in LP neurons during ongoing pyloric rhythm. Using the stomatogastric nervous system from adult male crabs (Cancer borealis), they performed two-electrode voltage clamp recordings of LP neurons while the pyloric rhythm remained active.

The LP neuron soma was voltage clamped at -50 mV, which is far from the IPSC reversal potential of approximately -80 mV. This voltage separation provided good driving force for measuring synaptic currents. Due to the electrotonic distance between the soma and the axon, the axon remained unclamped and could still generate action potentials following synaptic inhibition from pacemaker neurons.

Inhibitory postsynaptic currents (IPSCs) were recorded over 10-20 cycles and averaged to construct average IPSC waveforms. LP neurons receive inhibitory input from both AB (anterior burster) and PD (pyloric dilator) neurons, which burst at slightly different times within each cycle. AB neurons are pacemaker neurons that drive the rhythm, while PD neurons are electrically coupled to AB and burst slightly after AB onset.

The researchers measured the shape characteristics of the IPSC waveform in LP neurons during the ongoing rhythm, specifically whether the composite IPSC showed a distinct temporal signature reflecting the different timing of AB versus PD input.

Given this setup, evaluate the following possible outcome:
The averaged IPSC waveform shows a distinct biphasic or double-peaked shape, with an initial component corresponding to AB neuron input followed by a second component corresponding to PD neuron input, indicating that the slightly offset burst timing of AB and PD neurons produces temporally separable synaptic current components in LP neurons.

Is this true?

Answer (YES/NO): NO